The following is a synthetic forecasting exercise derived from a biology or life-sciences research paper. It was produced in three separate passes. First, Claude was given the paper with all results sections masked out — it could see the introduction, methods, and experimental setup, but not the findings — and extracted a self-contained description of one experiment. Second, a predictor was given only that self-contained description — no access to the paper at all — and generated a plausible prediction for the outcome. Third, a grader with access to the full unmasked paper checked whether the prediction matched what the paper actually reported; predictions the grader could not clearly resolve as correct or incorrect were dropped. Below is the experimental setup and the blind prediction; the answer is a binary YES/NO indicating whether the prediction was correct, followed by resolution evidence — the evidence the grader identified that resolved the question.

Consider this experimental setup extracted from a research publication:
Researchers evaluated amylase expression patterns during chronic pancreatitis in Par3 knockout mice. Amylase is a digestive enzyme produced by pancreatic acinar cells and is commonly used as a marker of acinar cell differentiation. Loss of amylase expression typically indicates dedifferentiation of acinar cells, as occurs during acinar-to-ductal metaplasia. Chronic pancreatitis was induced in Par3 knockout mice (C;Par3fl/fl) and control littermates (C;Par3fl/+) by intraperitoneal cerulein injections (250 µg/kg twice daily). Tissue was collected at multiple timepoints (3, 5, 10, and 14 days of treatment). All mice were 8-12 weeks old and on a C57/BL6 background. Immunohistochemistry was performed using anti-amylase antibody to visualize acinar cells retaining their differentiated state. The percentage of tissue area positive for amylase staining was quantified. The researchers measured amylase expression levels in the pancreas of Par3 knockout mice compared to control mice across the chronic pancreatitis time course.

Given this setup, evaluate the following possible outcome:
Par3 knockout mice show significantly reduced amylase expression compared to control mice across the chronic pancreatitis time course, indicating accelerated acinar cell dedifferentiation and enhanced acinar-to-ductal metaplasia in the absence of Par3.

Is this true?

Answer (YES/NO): YES